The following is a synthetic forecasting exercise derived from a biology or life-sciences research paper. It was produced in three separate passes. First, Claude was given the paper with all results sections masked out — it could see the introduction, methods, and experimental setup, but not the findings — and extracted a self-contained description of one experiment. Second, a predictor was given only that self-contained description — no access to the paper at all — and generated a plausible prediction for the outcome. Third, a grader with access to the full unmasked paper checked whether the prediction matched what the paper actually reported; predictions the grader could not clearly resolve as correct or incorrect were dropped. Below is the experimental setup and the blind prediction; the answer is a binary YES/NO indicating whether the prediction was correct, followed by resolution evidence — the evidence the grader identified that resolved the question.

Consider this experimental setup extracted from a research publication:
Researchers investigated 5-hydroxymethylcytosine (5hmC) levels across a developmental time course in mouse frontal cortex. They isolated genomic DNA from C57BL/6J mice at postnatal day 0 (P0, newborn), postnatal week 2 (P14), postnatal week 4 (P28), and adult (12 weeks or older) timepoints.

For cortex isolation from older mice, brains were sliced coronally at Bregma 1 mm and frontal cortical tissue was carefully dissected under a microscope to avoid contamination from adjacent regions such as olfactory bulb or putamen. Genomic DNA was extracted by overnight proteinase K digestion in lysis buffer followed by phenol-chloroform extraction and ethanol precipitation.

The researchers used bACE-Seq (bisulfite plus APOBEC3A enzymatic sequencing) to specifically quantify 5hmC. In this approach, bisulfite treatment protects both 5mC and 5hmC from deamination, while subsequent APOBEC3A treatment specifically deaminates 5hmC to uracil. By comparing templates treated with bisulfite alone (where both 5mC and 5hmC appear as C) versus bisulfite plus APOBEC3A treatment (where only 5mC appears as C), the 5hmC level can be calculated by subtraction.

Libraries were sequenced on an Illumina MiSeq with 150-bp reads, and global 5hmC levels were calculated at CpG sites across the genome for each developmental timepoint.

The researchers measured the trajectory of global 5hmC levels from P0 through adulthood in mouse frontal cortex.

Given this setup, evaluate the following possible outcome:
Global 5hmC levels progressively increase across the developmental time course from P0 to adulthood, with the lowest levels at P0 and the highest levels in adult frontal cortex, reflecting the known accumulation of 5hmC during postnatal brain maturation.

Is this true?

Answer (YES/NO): YES